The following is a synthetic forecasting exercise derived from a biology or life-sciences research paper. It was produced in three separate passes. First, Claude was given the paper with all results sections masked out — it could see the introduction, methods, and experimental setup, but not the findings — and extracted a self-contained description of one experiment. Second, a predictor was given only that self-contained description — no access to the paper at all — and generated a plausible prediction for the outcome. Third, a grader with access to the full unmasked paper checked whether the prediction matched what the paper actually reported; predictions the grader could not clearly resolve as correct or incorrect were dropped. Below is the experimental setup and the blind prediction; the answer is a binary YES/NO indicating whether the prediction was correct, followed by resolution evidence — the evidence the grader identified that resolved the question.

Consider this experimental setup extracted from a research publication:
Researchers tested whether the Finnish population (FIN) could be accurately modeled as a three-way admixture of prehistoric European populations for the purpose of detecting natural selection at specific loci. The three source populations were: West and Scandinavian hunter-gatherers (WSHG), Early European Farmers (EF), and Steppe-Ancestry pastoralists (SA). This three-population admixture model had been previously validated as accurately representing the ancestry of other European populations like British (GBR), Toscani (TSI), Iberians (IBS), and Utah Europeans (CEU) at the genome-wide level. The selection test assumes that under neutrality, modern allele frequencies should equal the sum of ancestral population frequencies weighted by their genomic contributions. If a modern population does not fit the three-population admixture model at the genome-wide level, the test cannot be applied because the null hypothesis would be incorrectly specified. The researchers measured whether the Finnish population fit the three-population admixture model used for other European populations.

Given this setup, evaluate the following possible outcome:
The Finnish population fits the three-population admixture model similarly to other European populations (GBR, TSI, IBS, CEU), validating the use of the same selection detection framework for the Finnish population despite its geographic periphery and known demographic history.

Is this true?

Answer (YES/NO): NO